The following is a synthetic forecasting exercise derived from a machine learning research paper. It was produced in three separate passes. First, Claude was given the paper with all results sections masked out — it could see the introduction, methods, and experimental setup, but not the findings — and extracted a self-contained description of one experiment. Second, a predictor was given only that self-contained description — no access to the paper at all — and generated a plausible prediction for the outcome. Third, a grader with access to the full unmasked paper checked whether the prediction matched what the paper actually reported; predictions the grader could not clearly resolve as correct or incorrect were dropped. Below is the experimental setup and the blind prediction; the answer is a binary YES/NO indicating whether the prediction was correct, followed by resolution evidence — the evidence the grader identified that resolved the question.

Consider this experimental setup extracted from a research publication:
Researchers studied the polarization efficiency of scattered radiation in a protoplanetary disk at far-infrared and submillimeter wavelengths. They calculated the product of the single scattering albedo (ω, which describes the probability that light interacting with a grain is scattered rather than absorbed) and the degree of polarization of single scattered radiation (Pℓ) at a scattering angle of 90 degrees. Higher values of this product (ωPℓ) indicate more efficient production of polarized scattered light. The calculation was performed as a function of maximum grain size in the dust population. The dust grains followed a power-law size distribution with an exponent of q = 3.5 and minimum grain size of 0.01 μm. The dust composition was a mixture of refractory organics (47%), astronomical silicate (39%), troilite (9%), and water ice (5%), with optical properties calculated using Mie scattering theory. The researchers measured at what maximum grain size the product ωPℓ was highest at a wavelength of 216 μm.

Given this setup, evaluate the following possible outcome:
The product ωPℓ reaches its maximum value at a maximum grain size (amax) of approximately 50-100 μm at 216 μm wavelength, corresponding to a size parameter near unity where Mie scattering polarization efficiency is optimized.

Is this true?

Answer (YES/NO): NO